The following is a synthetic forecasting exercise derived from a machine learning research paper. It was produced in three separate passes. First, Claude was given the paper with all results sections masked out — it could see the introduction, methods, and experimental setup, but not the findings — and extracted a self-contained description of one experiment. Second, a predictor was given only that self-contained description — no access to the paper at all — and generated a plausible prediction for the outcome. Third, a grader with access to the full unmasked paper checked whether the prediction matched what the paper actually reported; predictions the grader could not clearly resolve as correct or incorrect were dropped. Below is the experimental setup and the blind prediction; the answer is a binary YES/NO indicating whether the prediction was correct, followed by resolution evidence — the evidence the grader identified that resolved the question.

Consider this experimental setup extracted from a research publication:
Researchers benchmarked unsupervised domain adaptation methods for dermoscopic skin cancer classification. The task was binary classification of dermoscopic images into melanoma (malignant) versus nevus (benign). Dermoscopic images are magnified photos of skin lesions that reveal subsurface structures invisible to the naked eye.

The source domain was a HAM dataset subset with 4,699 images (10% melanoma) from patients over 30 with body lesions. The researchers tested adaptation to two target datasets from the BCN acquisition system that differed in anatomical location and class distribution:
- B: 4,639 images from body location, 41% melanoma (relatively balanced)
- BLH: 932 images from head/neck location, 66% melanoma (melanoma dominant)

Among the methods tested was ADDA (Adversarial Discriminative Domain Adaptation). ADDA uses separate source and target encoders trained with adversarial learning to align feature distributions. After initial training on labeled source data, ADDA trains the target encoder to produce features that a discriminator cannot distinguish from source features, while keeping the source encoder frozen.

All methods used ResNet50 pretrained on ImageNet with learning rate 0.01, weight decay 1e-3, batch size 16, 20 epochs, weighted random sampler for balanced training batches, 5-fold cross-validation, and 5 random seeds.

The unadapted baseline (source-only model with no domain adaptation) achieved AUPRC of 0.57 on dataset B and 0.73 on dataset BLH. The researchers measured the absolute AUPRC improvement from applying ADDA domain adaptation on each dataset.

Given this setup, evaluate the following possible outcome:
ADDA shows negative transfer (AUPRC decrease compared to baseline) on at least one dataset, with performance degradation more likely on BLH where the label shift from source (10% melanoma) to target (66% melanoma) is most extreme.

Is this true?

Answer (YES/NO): NO